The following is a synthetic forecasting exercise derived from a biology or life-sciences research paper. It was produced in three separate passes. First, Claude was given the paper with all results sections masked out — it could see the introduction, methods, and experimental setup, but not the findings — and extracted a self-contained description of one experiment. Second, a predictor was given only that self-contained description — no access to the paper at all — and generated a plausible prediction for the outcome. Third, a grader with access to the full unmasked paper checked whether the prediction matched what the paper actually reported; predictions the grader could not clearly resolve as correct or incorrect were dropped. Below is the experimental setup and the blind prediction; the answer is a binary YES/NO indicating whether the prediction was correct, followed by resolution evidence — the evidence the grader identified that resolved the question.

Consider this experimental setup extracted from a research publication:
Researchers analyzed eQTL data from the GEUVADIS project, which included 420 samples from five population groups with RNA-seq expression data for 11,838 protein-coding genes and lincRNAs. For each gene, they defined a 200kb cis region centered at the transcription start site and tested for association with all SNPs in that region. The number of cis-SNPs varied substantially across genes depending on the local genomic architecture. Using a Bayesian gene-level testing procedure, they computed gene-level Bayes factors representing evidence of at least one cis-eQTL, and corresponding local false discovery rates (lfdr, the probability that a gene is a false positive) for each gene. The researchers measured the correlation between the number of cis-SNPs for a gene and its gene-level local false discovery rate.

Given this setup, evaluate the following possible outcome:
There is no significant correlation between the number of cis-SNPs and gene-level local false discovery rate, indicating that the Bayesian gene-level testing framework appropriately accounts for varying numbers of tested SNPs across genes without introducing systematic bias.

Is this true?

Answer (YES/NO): NO